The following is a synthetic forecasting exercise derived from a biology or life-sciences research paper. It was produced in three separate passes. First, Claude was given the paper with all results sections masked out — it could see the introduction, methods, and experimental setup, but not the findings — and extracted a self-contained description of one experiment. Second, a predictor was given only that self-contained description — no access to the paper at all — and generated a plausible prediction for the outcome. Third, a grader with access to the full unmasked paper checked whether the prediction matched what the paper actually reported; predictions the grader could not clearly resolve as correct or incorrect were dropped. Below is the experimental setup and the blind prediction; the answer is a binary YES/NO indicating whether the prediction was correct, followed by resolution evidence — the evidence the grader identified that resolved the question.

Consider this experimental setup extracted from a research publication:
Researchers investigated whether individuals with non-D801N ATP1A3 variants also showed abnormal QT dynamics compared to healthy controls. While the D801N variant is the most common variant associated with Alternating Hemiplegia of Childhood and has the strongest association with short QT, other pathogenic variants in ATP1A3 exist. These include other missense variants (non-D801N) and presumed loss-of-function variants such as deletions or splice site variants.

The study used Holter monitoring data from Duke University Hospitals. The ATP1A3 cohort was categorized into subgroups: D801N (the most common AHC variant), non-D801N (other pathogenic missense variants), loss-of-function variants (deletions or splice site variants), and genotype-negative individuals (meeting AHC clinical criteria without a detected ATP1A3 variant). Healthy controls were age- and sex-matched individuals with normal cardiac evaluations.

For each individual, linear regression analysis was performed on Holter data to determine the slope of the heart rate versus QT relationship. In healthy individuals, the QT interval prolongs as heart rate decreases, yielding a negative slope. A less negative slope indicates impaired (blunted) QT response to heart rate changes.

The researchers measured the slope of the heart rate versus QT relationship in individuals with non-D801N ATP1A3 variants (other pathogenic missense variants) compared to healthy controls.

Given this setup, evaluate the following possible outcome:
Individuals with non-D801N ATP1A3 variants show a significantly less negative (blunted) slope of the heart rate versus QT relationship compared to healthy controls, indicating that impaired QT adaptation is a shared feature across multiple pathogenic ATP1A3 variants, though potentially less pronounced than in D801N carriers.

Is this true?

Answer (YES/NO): NO